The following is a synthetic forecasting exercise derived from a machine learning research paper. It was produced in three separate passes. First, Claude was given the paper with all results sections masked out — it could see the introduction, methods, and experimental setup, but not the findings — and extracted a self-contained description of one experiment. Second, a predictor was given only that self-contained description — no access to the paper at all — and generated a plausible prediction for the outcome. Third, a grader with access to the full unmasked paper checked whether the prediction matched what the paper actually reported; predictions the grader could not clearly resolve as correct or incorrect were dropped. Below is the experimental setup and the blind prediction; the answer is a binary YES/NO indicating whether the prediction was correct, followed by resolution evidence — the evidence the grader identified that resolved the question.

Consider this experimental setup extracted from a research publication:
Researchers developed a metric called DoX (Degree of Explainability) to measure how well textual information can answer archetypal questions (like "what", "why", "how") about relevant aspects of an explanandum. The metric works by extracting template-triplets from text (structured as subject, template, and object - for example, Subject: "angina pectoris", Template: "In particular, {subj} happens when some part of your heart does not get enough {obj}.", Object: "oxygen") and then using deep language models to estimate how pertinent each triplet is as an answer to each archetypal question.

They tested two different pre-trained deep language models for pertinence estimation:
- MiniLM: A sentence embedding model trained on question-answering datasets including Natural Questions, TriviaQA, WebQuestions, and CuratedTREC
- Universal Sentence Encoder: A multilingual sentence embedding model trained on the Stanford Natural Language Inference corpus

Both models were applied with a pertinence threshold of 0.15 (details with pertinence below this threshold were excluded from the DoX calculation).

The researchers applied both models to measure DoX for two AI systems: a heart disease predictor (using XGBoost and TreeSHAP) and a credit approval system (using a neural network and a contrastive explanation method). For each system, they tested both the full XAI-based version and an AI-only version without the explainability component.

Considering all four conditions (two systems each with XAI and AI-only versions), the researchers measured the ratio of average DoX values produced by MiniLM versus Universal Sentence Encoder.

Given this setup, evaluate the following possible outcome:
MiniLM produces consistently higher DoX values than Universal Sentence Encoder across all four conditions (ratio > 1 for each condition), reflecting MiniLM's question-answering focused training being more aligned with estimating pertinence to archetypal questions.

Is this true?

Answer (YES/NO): YES